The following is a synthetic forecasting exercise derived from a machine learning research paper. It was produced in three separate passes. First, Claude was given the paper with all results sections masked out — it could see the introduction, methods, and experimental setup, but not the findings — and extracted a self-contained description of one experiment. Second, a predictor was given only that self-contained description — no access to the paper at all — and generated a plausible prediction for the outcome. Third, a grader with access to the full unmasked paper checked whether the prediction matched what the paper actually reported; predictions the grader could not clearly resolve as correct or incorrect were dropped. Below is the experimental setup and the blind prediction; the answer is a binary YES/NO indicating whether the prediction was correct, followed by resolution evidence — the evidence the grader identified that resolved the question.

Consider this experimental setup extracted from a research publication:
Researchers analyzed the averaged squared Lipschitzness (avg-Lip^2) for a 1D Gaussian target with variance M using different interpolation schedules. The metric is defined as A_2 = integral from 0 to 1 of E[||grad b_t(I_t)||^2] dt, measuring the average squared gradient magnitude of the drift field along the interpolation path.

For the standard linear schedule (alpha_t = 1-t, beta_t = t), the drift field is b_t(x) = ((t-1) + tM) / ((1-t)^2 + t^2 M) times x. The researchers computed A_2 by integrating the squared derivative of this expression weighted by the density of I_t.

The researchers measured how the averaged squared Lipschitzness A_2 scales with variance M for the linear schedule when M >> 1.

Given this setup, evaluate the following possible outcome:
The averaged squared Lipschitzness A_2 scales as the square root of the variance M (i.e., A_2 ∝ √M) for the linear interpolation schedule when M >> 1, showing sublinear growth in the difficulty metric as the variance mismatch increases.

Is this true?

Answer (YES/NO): YES